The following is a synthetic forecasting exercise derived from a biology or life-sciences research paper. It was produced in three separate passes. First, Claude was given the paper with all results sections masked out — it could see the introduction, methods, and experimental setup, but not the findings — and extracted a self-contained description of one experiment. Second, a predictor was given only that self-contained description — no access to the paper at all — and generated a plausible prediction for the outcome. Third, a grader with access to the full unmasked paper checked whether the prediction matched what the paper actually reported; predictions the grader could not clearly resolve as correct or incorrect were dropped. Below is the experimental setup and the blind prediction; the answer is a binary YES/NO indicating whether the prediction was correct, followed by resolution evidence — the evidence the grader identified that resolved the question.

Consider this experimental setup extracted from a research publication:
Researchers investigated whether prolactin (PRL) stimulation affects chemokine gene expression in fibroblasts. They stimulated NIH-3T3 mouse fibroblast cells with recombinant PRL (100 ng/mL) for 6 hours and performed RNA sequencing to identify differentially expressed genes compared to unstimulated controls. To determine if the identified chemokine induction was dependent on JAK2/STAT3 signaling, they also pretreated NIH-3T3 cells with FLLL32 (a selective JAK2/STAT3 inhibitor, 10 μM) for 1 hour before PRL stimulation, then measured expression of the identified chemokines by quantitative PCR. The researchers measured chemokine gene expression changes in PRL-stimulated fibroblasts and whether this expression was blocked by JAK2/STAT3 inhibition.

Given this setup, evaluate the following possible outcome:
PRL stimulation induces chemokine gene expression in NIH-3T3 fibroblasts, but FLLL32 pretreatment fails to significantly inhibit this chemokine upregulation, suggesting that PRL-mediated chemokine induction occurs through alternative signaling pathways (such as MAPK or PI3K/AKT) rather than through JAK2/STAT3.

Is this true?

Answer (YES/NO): NO